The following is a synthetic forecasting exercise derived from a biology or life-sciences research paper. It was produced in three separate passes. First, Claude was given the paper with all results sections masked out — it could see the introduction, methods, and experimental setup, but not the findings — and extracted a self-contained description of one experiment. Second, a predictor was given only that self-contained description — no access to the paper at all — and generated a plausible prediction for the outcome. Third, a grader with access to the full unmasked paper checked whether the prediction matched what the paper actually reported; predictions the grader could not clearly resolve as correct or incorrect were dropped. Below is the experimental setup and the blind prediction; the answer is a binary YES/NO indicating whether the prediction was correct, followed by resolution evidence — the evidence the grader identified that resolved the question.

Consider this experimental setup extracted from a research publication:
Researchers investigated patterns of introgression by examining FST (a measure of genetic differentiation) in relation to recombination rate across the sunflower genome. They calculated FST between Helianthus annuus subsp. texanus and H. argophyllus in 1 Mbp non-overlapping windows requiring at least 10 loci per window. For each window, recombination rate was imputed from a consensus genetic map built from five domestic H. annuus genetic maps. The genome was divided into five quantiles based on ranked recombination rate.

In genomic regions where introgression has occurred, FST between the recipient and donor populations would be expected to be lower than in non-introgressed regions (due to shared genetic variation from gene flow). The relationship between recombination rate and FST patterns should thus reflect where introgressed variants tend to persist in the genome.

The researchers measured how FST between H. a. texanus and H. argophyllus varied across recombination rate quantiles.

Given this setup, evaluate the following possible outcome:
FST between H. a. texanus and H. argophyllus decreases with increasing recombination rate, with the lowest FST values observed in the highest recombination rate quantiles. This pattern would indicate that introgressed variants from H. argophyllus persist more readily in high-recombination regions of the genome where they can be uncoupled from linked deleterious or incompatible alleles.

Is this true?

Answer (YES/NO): YES